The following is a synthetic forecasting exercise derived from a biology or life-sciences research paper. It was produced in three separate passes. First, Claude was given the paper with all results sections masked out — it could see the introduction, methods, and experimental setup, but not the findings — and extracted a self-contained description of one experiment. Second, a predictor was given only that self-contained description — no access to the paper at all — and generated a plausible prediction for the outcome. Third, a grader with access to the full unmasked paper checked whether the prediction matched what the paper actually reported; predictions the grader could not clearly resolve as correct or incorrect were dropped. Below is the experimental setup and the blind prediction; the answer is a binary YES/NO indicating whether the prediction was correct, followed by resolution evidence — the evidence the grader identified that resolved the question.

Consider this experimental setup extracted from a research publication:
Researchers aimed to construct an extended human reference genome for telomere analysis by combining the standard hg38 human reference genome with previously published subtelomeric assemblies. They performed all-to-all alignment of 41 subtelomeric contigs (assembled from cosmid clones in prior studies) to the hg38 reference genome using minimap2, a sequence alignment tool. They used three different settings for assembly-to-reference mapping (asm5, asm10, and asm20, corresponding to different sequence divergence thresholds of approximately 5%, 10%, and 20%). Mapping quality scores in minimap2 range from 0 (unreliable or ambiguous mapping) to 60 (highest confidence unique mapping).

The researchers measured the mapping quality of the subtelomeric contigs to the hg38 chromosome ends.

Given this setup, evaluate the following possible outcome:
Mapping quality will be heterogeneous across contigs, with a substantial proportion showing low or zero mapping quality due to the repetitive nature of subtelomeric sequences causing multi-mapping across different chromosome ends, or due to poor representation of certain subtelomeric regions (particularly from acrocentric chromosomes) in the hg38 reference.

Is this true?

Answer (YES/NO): NO